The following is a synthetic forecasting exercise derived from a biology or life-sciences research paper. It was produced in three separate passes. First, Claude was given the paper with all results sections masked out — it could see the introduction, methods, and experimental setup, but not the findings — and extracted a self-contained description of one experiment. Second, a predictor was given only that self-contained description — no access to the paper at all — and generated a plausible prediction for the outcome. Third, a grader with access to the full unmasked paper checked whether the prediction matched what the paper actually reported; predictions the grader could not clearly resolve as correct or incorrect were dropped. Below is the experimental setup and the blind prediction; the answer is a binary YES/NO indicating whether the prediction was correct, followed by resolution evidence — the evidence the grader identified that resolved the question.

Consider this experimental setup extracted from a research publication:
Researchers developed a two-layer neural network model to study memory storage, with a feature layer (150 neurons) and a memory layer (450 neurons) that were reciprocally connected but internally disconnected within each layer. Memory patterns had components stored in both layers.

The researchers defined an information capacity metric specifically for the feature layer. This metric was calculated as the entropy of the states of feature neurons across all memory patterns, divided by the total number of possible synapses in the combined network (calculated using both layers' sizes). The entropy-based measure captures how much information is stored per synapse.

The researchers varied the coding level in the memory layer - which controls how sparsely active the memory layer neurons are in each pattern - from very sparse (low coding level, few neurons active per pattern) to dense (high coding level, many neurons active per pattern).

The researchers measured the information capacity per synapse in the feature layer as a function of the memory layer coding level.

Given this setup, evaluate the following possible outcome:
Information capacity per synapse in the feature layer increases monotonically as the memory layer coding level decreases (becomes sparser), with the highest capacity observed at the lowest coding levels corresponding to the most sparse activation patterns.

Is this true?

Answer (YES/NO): NO